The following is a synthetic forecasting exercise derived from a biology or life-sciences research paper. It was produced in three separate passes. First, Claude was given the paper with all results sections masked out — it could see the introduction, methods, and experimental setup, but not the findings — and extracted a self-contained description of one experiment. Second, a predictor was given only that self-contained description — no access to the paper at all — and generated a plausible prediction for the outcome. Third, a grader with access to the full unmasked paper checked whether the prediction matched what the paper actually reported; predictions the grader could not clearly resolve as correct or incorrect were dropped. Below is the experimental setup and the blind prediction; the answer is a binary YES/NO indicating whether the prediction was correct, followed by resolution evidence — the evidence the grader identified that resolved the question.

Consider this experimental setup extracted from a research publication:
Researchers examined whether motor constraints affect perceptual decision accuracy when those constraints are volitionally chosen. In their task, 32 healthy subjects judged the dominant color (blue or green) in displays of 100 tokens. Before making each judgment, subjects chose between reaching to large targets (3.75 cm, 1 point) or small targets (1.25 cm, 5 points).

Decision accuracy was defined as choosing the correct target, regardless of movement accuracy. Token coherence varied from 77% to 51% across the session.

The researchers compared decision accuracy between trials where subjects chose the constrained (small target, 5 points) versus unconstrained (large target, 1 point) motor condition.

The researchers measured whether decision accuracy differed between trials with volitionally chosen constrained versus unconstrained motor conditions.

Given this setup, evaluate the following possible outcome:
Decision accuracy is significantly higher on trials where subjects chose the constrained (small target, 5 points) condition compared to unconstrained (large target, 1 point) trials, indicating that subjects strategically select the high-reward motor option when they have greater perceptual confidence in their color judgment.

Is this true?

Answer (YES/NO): NO